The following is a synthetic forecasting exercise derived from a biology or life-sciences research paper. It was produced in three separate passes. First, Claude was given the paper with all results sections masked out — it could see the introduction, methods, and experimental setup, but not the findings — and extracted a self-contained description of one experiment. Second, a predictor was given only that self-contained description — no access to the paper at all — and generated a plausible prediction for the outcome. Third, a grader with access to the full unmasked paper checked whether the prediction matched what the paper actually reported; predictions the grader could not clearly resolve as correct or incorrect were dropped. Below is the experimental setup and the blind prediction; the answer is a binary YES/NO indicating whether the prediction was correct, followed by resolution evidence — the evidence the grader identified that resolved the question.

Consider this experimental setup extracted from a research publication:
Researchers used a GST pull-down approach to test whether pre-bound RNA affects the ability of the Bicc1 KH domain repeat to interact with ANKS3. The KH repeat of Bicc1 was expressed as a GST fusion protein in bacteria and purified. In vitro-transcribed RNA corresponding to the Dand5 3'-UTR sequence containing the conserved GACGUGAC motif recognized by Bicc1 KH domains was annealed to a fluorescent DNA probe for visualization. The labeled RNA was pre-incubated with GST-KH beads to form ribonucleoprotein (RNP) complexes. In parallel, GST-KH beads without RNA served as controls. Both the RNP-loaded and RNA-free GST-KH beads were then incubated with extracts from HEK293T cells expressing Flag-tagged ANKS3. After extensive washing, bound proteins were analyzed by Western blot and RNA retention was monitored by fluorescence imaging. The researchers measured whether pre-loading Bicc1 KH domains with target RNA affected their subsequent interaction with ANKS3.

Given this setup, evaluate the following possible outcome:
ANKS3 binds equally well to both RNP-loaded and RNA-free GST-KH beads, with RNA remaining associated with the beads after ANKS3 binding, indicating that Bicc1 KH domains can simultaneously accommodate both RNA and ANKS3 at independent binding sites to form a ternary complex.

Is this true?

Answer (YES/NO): NO